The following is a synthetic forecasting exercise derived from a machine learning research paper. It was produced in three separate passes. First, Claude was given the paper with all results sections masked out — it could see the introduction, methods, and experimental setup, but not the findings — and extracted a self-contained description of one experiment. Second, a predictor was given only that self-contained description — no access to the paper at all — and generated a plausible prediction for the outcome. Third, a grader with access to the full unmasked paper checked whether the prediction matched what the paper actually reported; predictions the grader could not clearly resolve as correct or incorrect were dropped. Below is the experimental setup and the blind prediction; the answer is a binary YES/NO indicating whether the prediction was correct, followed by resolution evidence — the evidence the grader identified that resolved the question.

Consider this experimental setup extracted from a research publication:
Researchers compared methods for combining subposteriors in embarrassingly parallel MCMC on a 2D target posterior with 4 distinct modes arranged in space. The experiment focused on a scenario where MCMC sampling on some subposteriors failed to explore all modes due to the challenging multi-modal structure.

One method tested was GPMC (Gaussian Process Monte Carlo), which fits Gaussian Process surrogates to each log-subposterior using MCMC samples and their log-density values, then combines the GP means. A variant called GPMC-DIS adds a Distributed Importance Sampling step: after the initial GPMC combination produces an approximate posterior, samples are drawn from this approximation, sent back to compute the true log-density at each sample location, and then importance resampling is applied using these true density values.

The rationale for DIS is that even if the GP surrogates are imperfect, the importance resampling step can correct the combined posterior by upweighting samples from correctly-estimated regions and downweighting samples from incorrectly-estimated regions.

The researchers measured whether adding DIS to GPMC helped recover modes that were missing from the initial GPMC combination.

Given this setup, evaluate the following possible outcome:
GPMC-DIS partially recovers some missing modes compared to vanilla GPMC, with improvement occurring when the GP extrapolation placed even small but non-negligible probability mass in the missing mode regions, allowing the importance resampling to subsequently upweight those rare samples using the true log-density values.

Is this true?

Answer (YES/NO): NO